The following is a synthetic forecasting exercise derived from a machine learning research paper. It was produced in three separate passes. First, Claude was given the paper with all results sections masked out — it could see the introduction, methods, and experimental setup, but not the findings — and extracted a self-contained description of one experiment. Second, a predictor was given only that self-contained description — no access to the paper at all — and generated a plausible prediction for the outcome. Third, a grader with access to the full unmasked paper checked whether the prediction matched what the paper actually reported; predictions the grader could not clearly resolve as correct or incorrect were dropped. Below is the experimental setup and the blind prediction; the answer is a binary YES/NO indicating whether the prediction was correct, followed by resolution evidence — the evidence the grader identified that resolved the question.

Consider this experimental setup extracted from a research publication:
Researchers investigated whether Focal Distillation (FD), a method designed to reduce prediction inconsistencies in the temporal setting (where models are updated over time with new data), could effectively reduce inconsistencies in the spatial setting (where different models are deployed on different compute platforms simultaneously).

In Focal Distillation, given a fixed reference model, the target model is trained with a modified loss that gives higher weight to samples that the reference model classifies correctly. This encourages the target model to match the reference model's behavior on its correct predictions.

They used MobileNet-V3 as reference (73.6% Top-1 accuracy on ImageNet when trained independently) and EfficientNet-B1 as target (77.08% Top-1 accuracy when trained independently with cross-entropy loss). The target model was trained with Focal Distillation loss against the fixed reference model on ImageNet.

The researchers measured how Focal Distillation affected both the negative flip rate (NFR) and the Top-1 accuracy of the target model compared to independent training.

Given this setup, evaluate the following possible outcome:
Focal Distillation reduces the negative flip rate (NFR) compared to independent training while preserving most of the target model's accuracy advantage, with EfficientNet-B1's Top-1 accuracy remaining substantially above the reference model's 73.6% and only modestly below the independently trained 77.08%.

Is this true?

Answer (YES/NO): NO